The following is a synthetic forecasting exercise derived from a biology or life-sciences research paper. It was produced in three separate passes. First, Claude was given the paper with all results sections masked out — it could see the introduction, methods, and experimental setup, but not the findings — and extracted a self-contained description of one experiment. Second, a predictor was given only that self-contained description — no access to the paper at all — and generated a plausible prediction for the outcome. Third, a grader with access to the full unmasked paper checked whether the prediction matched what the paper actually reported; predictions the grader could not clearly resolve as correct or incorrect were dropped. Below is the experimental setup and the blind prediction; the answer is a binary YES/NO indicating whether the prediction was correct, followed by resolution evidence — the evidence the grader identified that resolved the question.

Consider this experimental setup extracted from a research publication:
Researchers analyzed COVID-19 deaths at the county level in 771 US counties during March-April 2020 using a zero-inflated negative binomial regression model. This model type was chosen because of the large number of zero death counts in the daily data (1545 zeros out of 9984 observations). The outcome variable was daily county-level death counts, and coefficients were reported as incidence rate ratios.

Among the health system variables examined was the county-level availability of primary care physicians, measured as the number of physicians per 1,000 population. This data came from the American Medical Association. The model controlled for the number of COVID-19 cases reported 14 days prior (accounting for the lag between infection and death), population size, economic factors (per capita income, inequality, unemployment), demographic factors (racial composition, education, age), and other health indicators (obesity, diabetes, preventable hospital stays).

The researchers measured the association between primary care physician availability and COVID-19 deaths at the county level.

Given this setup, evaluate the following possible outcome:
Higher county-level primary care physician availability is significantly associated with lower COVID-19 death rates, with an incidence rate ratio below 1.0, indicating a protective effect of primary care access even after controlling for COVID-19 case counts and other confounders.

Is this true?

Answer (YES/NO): YES